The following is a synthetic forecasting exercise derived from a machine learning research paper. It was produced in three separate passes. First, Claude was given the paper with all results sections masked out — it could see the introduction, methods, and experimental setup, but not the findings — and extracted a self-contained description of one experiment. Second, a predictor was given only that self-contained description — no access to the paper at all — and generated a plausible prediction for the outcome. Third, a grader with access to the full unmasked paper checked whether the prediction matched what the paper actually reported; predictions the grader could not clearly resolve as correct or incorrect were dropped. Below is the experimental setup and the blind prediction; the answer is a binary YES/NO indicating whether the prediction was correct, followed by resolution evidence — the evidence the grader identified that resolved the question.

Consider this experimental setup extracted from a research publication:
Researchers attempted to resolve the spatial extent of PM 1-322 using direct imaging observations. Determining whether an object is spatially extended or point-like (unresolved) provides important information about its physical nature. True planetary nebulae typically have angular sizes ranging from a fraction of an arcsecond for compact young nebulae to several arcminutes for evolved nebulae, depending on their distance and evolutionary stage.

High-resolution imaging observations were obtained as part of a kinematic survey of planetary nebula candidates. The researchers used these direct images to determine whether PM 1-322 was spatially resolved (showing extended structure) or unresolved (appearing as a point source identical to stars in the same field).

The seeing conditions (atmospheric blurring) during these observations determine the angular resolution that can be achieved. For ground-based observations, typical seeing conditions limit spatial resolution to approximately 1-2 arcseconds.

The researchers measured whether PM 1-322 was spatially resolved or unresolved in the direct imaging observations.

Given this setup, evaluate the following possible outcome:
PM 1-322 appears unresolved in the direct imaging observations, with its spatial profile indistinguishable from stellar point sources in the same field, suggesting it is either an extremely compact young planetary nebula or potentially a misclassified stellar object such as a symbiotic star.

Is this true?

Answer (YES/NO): YES